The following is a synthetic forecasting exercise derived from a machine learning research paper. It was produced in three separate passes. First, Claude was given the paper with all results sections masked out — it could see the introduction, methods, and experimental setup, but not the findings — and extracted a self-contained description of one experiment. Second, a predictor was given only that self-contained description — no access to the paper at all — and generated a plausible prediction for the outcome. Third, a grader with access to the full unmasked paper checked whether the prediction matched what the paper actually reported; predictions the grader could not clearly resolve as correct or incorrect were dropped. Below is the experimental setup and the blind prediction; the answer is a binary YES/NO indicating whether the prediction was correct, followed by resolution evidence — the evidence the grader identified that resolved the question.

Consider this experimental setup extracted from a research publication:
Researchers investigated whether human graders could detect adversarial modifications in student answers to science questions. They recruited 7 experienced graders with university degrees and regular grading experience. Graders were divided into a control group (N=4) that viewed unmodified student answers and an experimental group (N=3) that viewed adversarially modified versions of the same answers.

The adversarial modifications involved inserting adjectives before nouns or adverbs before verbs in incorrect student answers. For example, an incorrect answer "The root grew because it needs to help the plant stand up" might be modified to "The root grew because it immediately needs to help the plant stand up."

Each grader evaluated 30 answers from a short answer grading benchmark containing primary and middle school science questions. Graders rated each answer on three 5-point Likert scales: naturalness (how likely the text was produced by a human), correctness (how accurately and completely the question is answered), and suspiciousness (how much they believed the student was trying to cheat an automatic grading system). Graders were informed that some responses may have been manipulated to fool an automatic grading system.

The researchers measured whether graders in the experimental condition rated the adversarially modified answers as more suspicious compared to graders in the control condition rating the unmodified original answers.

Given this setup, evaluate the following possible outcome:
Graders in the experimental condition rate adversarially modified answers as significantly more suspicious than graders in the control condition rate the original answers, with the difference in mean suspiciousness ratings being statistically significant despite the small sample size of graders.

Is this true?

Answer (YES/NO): NO